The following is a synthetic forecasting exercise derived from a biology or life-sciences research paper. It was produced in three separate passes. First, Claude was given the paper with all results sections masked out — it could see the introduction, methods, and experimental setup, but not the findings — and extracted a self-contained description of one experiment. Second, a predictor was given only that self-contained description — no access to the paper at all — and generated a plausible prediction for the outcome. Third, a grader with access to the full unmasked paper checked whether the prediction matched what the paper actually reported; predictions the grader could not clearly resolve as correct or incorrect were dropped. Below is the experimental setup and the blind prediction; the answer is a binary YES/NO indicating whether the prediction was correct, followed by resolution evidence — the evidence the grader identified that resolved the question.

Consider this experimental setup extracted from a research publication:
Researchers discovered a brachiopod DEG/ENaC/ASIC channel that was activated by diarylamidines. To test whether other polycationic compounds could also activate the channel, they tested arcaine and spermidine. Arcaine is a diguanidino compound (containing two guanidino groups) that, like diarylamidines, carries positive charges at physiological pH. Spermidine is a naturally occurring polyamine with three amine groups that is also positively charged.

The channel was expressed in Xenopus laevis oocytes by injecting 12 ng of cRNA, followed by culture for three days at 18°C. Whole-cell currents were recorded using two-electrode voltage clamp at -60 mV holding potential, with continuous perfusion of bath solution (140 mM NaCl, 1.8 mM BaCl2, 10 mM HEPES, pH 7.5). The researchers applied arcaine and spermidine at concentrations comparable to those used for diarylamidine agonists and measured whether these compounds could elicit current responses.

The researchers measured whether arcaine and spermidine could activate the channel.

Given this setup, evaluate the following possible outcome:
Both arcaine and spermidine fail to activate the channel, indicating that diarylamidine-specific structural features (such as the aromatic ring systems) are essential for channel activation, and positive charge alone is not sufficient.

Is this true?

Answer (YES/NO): YES